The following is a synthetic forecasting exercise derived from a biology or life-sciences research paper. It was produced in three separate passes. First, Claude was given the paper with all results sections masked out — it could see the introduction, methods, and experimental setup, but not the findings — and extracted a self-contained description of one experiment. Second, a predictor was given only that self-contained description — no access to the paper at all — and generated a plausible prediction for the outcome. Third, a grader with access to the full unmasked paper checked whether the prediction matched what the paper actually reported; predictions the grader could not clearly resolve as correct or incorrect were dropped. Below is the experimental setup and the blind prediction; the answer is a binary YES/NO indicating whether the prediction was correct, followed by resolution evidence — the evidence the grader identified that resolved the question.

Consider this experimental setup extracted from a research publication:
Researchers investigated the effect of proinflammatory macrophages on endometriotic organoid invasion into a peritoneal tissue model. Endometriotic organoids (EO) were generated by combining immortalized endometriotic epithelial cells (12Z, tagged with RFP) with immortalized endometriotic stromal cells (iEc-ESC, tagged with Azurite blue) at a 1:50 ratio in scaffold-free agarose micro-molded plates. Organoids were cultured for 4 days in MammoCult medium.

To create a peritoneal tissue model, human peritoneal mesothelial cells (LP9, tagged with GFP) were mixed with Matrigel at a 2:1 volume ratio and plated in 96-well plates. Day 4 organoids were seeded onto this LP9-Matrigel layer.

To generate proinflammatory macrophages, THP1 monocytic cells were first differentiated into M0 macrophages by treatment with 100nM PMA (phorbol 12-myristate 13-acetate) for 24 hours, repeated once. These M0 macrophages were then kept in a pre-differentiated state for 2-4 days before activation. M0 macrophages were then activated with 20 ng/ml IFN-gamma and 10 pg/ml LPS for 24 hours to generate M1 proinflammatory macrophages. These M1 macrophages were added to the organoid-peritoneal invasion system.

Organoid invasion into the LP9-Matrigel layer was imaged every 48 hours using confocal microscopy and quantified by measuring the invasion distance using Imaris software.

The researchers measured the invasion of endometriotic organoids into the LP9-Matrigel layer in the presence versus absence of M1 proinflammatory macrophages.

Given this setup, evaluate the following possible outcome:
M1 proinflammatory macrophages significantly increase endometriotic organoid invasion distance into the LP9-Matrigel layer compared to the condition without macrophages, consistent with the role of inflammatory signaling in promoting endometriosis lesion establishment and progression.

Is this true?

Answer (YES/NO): YES